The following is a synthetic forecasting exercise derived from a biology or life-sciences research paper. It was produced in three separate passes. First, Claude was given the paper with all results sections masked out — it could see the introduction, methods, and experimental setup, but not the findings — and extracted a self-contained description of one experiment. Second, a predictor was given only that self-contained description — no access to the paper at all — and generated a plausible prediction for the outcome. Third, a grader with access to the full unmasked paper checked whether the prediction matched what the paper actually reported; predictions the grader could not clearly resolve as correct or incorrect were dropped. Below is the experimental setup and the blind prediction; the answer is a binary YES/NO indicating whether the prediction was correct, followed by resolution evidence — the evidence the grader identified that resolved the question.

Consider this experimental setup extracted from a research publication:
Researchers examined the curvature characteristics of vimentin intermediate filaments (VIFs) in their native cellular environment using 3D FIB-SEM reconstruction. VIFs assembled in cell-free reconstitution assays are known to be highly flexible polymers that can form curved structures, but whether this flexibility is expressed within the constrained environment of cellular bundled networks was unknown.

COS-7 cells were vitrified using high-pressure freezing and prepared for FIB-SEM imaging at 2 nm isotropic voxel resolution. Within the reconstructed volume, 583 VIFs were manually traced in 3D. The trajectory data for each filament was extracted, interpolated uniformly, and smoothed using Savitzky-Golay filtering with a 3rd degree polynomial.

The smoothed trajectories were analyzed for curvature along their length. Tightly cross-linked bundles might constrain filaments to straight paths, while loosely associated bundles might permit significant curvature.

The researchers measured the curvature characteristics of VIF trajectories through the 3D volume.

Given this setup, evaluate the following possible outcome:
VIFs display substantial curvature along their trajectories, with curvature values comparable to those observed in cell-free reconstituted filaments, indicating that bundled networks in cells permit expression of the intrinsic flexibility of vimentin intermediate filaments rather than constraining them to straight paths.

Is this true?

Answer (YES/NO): NO